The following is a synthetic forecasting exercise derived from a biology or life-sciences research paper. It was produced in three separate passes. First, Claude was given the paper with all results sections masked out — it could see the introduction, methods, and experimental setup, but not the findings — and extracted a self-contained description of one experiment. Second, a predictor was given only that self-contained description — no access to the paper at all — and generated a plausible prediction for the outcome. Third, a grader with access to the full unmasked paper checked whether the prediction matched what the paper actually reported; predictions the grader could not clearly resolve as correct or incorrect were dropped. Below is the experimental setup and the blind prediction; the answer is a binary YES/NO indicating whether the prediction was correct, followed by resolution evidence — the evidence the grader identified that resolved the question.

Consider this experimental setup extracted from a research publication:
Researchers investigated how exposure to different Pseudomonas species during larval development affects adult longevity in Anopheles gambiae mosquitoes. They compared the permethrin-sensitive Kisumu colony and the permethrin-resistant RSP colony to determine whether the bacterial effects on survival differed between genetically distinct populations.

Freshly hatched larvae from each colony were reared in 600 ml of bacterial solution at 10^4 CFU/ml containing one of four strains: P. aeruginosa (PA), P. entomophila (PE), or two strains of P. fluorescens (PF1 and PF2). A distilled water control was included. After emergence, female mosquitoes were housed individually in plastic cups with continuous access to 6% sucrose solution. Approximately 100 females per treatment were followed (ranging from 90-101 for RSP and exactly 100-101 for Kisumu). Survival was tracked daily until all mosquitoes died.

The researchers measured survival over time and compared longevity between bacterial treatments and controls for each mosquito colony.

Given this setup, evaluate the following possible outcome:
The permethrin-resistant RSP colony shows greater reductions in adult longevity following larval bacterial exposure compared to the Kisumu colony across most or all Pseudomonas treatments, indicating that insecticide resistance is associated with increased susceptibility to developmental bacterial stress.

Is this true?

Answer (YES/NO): NO